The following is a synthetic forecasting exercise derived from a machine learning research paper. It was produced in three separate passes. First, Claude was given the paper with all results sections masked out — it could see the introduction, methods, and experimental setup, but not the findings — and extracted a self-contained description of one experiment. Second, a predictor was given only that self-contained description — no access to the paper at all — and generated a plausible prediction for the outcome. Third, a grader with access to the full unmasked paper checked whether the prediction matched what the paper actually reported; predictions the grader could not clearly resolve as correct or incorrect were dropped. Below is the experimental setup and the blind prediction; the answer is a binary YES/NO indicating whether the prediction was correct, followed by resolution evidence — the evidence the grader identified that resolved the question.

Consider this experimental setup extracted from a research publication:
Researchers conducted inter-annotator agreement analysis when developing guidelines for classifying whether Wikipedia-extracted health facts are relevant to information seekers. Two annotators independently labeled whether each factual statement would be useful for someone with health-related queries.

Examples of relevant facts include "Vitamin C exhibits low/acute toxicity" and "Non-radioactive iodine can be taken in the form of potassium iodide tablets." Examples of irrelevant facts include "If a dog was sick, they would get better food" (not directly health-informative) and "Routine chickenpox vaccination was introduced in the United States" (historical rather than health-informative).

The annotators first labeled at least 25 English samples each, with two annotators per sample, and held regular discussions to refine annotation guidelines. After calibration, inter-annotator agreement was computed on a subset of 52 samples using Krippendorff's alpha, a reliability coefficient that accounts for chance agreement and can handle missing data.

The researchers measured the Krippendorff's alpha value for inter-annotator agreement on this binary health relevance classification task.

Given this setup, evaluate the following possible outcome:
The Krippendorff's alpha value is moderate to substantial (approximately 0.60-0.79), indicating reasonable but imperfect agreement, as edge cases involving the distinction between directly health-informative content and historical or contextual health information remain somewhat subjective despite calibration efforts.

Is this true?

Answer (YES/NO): YES